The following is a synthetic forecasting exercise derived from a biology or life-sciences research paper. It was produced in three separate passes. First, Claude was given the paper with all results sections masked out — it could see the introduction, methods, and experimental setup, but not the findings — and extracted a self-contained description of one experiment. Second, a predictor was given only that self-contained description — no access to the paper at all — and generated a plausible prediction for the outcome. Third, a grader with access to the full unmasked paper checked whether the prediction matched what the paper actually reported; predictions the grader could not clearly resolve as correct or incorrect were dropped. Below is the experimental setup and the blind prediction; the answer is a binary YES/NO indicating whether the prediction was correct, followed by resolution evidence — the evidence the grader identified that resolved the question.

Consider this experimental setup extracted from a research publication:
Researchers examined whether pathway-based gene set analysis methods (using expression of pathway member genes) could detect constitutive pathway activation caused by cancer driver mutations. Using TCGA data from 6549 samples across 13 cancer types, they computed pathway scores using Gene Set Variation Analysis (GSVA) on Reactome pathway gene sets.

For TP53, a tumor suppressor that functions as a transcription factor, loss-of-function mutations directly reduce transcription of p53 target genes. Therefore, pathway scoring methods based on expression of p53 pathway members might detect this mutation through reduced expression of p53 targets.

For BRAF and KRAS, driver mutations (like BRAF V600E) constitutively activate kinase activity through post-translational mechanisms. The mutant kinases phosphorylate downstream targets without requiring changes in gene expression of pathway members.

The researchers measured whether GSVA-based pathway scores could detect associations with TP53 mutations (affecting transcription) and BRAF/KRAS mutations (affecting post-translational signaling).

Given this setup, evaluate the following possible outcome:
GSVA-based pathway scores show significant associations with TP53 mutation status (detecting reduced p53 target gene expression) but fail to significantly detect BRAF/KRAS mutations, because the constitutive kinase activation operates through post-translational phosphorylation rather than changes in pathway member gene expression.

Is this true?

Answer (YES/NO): NO